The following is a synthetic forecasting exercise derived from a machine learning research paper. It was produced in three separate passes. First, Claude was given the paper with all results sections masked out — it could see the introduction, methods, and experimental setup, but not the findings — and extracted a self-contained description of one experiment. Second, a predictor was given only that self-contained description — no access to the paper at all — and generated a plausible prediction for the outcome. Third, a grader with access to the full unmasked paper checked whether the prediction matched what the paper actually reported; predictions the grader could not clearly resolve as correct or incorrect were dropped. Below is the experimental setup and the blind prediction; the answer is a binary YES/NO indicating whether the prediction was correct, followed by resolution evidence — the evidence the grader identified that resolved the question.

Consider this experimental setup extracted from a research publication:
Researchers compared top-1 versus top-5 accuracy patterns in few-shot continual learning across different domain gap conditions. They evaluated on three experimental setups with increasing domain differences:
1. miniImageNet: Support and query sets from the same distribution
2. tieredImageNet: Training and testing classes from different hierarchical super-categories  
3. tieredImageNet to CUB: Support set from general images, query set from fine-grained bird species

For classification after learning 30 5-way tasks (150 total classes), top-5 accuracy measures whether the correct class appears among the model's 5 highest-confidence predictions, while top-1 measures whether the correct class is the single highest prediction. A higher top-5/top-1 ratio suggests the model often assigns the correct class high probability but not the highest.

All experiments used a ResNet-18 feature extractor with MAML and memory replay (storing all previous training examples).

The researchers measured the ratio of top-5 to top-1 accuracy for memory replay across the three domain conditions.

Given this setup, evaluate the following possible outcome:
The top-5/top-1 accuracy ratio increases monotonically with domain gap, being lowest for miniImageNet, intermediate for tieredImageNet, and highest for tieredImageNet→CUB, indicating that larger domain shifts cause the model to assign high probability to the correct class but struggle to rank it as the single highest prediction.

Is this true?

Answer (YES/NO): YES